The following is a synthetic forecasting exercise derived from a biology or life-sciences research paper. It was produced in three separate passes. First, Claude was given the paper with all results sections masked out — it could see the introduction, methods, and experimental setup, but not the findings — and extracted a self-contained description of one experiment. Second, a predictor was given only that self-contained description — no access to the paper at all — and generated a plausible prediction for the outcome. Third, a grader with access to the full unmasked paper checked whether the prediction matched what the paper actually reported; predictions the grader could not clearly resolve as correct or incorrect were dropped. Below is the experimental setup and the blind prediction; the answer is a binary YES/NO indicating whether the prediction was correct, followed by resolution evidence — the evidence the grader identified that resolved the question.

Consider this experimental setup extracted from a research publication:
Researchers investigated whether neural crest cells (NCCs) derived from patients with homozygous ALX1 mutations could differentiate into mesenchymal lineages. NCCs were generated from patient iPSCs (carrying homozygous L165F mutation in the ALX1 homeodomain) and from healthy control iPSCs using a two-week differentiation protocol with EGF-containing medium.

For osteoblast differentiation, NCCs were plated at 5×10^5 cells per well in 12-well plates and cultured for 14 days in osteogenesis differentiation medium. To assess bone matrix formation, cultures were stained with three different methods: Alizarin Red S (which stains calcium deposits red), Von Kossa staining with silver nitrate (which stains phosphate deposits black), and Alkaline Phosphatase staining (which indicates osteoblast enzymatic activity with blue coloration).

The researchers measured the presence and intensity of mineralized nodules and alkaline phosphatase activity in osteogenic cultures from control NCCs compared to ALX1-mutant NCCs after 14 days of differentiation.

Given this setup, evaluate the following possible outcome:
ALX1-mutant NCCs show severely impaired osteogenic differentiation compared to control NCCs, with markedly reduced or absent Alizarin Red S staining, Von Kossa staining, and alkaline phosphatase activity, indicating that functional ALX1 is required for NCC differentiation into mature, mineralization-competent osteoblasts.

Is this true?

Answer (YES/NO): NO